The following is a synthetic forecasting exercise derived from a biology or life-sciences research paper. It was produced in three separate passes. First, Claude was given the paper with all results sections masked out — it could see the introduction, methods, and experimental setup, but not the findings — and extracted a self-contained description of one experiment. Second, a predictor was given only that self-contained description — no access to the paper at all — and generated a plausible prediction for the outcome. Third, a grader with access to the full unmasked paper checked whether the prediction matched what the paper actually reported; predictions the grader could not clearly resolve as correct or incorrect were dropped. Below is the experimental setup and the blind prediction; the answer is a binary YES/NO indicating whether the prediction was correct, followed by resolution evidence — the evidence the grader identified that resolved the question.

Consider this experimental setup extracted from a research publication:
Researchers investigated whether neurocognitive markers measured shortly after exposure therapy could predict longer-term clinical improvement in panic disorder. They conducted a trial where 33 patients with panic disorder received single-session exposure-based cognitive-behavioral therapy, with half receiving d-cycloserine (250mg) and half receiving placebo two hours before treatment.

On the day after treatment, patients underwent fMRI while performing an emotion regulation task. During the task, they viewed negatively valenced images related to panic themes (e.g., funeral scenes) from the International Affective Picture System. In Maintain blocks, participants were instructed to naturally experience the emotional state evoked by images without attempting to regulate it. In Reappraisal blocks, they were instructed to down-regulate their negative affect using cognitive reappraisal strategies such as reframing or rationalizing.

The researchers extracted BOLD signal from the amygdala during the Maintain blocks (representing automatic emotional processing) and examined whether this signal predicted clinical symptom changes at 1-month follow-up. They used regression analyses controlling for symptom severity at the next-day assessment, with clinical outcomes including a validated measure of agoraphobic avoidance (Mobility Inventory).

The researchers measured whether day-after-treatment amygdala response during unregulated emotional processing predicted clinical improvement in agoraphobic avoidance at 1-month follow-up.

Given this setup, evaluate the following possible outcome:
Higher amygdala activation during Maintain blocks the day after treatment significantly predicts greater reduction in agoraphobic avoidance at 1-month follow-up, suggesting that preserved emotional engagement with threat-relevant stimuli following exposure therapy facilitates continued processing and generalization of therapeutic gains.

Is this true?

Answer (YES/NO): NO